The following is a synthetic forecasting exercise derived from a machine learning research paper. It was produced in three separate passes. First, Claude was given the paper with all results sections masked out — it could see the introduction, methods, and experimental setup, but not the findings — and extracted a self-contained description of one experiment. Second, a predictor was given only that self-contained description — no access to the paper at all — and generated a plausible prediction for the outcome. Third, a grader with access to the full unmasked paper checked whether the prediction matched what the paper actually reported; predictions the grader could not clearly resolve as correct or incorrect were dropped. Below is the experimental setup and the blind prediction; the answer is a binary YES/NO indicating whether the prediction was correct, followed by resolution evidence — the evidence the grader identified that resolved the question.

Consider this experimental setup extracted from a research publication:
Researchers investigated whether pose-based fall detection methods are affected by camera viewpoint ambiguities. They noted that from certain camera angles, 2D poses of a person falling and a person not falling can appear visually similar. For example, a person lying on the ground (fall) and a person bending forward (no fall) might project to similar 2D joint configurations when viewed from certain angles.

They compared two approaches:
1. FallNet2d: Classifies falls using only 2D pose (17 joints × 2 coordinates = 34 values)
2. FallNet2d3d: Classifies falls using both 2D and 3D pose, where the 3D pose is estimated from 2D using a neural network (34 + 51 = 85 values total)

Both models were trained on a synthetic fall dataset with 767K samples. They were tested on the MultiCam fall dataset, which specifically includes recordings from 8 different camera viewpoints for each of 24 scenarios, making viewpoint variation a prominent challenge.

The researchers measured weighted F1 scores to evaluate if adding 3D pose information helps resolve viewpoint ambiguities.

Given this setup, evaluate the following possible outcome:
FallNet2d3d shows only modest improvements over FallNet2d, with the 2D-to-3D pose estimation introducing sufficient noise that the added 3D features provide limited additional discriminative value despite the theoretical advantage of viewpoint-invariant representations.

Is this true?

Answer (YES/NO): YES